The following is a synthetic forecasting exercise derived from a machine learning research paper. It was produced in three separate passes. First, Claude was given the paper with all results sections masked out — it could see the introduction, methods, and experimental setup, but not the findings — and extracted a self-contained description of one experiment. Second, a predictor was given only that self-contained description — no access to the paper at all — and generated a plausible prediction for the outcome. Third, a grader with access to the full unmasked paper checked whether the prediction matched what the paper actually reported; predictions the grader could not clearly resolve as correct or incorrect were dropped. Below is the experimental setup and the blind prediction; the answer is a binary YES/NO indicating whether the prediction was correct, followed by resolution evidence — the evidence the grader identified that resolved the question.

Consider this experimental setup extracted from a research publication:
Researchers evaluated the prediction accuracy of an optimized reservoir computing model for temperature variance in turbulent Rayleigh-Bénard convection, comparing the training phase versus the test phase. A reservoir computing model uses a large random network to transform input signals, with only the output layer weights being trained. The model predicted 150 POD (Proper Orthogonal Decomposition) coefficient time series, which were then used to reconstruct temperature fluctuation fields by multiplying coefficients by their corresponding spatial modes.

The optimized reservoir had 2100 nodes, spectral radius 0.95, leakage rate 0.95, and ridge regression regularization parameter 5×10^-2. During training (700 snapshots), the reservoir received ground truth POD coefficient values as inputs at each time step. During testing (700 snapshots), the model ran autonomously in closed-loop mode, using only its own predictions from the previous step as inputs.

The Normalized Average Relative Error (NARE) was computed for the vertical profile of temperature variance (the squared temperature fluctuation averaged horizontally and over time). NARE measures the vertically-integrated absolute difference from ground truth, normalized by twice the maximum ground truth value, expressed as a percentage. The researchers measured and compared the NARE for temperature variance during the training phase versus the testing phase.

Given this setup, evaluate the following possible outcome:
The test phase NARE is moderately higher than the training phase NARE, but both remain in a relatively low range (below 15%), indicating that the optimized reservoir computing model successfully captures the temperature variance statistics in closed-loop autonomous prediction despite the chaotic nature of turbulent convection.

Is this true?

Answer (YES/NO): YES